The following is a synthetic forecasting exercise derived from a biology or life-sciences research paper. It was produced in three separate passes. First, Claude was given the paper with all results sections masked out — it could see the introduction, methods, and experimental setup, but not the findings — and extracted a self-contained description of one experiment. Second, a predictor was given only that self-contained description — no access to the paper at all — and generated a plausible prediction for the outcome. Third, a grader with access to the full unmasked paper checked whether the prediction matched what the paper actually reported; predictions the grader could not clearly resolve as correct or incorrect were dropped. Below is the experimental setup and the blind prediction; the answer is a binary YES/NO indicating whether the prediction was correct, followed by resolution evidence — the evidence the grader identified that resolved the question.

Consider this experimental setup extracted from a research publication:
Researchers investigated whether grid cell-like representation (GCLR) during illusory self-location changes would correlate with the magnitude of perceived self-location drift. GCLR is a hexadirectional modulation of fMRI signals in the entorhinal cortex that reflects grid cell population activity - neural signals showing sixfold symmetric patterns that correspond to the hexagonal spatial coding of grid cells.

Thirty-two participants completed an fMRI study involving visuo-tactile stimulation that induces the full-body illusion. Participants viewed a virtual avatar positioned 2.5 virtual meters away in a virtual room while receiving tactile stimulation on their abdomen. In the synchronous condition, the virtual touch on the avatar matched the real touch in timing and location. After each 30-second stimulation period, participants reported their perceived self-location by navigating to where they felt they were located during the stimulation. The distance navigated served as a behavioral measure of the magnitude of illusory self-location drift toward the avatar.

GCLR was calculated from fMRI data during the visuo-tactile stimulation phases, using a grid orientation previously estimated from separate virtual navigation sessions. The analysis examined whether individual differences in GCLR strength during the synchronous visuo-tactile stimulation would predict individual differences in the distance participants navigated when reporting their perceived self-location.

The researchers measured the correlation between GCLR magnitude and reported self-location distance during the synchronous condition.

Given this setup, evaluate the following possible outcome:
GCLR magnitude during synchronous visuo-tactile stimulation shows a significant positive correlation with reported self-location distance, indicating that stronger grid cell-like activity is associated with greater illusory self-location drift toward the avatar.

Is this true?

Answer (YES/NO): YES